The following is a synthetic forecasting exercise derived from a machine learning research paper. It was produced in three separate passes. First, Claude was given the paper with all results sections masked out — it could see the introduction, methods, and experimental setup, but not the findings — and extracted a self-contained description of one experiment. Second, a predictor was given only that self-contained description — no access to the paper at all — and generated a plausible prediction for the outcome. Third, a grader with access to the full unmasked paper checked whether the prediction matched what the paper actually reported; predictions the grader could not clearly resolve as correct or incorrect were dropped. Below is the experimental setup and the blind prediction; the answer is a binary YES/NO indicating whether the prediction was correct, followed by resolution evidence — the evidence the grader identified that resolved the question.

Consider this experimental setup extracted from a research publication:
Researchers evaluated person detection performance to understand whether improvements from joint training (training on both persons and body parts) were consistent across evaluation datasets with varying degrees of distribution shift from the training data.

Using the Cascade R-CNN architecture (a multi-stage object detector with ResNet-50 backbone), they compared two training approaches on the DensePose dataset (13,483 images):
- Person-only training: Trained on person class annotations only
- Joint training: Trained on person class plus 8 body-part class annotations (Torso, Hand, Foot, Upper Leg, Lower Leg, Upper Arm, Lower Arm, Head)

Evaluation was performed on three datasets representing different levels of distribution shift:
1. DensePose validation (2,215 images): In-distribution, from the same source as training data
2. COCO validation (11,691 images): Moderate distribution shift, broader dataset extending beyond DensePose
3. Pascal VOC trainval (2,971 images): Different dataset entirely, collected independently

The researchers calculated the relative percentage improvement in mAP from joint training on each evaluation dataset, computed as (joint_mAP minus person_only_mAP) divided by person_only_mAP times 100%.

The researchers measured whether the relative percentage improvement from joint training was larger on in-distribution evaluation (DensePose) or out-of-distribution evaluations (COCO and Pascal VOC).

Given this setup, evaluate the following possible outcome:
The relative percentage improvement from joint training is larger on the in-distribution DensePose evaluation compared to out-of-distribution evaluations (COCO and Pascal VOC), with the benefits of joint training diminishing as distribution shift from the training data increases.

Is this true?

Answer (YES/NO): NO